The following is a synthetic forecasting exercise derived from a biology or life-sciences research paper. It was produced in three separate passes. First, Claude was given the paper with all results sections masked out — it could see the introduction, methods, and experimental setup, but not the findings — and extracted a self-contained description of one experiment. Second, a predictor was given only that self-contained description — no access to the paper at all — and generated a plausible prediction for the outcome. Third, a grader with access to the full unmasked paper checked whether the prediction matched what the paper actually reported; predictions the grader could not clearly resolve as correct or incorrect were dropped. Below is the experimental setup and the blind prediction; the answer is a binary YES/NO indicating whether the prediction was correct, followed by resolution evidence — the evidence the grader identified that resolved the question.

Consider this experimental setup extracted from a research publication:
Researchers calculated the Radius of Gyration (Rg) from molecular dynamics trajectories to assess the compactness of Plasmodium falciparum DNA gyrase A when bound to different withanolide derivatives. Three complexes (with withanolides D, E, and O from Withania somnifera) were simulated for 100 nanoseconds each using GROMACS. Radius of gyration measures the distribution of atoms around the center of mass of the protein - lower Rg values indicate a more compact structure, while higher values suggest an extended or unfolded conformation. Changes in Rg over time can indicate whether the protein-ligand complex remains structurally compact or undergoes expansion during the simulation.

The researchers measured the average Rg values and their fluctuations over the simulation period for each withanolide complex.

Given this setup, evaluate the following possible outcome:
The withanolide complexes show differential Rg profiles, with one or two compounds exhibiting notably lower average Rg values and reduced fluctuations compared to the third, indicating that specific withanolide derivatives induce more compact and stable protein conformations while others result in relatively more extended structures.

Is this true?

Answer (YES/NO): YES